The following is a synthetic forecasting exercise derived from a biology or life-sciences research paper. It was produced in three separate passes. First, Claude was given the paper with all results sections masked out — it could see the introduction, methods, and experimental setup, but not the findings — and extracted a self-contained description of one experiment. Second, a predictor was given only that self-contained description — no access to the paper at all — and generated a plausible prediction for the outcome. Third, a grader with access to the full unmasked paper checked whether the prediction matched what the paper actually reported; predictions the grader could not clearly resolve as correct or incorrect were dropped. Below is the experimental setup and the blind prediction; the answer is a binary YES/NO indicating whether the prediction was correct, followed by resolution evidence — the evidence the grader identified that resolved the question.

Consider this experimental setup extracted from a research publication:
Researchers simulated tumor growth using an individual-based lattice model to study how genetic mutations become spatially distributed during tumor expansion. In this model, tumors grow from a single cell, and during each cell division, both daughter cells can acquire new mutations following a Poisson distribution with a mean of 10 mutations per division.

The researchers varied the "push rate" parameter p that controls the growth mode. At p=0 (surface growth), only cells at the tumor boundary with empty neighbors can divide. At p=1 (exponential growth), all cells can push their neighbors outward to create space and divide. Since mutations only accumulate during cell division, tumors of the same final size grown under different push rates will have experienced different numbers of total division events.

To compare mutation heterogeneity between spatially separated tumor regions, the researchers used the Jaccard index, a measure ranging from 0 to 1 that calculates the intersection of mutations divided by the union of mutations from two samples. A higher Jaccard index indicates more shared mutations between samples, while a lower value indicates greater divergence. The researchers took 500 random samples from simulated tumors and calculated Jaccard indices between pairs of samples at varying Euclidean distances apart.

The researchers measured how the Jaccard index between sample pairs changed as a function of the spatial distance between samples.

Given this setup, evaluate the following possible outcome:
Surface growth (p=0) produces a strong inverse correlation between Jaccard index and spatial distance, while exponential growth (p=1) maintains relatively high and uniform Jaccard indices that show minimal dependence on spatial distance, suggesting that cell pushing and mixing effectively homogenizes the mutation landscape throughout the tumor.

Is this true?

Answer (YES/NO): NO